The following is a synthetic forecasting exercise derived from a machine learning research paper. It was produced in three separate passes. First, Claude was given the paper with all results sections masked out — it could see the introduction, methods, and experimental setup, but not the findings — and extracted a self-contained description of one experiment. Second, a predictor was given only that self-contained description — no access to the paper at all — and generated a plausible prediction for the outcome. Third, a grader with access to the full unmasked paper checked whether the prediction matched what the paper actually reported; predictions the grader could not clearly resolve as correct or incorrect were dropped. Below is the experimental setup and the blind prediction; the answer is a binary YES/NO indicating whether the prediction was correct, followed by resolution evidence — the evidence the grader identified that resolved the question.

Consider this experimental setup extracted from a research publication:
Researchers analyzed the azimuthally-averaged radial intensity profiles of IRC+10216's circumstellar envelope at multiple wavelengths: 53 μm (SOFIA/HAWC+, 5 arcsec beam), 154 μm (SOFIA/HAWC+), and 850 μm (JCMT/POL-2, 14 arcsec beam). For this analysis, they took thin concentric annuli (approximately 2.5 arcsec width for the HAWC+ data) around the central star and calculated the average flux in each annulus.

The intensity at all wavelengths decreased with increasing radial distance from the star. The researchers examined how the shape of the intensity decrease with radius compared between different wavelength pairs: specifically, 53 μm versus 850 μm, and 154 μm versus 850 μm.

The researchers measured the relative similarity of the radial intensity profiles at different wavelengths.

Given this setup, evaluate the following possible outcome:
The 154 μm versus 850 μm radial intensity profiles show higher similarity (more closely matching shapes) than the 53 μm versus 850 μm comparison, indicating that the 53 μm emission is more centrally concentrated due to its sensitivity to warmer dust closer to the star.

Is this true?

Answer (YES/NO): YES